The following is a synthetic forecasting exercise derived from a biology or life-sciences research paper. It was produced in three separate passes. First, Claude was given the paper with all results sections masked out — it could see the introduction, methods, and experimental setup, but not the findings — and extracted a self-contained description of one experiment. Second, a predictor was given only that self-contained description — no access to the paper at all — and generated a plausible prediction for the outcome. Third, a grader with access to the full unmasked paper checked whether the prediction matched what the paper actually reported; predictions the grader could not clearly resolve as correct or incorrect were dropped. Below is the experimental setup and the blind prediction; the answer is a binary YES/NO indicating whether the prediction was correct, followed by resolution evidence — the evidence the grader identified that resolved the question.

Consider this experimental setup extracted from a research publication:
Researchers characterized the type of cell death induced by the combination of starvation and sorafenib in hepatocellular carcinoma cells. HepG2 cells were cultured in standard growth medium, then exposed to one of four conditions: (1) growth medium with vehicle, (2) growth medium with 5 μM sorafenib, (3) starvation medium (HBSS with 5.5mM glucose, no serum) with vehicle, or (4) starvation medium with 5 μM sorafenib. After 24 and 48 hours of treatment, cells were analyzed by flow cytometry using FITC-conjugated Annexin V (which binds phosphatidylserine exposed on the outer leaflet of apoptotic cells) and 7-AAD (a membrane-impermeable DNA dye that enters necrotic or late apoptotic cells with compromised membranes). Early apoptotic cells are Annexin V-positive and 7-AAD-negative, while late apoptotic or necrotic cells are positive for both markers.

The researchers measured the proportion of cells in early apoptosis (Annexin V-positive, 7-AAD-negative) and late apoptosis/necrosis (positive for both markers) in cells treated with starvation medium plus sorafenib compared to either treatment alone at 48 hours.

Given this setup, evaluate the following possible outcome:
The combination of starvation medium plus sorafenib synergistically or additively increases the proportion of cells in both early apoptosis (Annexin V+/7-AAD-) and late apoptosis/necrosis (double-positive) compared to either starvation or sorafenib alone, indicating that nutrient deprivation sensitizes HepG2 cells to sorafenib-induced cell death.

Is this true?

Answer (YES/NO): YES